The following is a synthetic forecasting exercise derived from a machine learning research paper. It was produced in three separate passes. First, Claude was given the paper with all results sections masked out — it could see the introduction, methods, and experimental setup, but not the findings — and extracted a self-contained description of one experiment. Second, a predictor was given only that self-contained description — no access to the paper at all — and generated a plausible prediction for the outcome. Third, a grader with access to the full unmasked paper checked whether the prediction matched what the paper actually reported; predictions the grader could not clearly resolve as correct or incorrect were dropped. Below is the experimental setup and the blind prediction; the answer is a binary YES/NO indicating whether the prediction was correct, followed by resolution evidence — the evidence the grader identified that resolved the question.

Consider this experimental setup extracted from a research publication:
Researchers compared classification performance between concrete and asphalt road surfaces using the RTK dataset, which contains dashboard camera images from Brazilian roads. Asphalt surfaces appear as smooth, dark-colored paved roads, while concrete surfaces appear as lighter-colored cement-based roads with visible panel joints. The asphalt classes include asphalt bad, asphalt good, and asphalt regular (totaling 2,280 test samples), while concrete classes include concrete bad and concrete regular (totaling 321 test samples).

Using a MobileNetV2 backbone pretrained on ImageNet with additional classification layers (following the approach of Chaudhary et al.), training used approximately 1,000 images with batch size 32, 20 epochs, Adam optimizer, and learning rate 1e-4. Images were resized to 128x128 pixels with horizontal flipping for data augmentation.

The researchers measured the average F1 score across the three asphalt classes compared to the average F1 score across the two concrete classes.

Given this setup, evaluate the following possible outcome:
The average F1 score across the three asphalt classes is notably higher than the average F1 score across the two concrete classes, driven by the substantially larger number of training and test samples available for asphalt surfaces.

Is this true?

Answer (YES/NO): YES